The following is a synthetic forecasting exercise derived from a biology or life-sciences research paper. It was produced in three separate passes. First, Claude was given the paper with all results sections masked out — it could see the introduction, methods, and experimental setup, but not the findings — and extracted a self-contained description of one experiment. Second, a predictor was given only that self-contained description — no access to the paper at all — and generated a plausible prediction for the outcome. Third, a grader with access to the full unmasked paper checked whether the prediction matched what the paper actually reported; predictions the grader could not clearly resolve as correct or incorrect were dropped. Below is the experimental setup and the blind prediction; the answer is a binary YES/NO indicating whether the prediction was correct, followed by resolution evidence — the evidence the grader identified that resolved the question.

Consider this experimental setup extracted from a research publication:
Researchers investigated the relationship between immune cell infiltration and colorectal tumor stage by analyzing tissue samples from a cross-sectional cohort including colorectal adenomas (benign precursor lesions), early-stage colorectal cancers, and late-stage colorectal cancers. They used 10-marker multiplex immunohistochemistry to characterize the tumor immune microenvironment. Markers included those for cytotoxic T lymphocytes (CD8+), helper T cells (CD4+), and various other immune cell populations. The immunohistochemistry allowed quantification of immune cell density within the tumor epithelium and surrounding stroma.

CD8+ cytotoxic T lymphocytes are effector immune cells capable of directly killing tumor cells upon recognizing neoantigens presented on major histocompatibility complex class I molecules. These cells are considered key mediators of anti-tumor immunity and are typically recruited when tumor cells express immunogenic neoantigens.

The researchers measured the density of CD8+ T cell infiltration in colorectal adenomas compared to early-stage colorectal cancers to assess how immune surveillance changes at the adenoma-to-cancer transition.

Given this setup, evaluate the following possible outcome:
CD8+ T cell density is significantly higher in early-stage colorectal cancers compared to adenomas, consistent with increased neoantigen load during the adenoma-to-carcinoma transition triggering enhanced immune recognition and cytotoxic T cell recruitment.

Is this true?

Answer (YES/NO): NO